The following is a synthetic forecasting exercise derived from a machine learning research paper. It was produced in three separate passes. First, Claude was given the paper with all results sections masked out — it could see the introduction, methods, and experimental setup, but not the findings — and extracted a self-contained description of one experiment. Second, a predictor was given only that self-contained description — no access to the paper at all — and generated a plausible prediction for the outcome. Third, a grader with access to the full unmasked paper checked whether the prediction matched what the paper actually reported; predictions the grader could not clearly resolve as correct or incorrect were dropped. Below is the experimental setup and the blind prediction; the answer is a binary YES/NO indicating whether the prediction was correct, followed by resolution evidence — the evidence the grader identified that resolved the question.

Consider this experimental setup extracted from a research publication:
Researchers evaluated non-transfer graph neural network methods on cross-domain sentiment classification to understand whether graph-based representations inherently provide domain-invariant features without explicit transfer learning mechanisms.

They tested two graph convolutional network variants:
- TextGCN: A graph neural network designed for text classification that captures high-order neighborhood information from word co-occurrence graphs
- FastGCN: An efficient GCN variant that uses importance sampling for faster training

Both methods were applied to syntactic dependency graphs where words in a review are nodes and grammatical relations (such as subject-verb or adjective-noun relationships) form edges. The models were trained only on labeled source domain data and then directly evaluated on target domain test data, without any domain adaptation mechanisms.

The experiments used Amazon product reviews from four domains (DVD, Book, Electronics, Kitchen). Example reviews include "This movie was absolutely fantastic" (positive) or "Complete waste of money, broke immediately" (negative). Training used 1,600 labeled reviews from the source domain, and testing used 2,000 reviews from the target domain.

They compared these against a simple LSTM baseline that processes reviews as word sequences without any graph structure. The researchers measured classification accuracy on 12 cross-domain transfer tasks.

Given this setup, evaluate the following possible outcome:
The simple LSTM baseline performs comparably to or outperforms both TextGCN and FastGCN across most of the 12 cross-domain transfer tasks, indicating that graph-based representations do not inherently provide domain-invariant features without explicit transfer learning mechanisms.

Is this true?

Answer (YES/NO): NO